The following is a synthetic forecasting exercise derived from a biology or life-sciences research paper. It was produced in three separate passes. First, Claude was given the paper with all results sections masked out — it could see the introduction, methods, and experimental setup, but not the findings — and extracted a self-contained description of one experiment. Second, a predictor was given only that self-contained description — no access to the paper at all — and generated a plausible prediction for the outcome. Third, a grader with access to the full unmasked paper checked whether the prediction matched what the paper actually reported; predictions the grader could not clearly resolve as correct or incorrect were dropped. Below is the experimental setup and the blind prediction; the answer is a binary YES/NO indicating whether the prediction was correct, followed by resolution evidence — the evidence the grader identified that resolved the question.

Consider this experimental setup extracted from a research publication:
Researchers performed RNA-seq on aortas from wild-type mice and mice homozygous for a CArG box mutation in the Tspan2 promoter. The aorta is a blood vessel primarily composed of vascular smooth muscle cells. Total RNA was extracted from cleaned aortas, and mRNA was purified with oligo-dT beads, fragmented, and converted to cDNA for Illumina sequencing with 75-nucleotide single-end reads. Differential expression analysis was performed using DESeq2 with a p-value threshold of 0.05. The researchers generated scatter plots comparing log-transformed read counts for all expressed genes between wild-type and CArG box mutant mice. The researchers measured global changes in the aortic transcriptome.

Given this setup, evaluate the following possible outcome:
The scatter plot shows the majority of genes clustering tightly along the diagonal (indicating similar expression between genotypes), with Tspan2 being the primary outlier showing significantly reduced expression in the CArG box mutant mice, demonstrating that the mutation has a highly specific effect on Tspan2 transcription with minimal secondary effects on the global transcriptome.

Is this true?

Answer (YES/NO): YES